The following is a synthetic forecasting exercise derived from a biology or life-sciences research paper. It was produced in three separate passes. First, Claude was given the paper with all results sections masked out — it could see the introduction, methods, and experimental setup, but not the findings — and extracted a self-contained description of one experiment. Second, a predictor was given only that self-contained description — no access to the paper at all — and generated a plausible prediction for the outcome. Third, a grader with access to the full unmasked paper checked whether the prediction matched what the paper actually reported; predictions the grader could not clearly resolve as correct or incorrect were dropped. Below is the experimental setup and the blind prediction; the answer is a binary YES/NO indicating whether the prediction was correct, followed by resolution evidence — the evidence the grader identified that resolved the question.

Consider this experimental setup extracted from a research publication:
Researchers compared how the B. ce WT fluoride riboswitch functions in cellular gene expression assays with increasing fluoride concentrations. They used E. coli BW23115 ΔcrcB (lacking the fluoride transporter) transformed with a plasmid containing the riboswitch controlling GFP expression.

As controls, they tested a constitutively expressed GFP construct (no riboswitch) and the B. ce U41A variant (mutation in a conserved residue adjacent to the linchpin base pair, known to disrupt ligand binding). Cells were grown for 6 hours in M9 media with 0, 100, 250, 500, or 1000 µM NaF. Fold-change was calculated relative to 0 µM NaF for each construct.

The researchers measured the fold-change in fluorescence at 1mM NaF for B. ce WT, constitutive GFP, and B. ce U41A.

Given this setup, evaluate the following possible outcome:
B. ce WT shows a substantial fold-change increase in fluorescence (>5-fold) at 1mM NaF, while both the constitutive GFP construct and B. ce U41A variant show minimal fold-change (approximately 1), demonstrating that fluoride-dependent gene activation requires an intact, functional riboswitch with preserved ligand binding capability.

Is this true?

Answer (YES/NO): NO